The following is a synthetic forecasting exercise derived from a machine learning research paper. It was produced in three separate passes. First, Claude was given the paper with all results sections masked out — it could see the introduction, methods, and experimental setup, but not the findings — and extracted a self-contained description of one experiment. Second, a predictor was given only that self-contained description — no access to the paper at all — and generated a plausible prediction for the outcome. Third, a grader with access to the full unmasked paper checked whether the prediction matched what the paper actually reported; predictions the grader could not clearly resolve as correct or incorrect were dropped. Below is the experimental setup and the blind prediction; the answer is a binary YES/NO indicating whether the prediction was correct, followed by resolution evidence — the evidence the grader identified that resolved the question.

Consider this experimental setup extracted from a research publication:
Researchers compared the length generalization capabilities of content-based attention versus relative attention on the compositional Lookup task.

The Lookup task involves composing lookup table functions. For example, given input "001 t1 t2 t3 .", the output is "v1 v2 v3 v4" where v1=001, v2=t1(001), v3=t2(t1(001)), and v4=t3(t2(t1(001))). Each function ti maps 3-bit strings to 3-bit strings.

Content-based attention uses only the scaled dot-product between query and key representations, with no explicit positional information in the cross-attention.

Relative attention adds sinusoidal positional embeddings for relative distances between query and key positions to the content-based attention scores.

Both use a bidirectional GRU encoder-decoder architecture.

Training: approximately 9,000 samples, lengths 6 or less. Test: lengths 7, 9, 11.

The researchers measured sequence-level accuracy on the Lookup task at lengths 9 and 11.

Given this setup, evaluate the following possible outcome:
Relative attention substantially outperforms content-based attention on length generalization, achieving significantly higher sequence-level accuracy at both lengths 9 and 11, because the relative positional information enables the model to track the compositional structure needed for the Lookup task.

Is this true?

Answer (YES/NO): YES